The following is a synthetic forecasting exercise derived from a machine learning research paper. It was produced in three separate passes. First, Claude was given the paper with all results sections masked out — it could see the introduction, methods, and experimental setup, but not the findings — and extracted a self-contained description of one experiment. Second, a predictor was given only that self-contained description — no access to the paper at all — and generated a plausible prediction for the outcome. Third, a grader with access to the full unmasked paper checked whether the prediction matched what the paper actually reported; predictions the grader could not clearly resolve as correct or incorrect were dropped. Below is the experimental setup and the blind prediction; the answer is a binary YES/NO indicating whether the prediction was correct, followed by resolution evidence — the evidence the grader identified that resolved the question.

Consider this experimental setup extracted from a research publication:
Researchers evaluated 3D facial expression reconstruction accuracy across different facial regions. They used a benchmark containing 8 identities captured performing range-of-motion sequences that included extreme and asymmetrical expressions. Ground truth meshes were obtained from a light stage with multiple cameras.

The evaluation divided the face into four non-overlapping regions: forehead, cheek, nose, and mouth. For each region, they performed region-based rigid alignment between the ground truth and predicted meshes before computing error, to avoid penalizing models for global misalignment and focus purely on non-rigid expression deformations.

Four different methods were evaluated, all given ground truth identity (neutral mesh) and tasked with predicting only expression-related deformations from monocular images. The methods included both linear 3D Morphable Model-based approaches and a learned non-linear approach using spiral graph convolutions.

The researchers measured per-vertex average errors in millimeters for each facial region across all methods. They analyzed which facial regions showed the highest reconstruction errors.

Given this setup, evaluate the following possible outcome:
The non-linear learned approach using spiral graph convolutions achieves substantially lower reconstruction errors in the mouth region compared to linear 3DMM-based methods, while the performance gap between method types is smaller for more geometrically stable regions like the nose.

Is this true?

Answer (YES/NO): YES